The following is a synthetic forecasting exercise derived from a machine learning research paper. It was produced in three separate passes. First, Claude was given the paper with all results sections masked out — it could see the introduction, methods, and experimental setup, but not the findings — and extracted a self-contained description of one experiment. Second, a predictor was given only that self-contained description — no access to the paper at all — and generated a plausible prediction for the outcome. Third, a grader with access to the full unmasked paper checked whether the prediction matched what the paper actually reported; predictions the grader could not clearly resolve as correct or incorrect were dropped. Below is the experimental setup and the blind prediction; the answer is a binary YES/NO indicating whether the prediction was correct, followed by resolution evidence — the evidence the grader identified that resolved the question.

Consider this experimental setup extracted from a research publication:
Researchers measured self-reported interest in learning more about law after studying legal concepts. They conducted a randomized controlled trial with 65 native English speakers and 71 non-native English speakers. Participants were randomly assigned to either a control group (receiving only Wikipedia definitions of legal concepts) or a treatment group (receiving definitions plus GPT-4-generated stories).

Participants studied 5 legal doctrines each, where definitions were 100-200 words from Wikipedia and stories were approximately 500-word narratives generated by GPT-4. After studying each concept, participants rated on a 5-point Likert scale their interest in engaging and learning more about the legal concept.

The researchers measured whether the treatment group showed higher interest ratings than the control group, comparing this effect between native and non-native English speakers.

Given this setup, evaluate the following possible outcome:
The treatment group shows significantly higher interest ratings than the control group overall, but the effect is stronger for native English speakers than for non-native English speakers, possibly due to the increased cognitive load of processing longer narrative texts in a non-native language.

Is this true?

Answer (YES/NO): NO